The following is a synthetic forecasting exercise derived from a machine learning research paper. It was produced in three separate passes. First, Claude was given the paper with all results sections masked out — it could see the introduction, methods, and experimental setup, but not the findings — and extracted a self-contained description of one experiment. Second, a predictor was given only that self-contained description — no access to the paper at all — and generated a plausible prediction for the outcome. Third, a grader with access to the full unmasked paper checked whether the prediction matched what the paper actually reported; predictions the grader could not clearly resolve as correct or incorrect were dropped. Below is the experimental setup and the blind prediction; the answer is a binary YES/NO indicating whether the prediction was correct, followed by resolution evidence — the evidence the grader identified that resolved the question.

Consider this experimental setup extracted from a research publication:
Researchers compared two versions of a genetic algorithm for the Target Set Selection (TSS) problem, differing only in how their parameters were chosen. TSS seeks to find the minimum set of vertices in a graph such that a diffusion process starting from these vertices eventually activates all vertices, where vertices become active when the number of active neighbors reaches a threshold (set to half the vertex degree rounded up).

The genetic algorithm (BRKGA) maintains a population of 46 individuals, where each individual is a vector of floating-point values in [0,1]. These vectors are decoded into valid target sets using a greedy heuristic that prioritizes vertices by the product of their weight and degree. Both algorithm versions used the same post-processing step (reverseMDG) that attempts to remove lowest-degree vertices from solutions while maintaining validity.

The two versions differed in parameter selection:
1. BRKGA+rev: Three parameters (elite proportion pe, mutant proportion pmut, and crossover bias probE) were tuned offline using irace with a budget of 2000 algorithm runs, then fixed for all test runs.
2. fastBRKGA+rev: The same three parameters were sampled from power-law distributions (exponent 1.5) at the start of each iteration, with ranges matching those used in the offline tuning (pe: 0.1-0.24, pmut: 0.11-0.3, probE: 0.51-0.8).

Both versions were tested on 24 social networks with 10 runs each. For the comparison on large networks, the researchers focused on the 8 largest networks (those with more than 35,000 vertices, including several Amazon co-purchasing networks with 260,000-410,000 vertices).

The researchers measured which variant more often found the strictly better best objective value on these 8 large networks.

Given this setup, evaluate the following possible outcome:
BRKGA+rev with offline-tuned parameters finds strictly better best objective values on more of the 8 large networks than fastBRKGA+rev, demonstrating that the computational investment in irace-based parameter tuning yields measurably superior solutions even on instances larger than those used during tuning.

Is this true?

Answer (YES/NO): YES